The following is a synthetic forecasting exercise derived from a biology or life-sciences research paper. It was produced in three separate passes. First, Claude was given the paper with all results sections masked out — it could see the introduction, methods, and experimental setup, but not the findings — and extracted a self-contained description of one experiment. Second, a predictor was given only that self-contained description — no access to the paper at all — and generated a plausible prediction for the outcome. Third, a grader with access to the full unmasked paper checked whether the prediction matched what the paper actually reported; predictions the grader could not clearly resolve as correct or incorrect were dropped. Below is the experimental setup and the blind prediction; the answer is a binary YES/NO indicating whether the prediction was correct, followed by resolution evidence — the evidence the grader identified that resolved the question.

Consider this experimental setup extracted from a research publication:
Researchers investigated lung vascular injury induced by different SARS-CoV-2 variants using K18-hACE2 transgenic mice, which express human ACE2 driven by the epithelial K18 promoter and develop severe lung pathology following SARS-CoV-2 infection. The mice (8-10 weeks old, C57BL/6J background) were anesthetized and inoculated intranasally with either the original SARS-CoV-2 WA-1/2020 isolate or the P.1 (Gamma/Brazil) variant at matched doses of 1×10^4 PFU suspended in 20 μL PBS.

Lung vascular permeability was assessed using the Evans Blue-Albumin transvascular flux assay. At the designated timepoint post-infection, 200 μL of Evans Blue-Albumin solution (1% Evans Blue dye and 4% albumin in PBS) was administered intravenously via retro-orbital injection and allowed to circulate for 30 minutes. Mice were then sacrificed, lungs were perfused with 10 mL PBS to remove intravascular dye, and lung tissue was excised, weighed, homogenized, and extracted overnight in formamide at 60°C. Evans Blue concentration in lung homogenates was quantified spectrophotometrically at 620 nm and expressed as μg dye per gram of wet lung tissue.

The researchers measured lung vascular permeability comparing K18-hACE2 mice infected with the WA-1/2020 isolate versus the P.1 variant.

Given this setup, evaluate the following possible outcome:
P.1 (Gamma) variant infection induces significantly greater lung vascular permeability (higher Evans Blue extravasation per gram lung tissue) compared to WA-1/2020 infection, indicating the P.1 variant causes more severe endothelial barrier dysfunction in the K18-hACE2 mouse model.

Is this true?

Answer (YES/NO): YES